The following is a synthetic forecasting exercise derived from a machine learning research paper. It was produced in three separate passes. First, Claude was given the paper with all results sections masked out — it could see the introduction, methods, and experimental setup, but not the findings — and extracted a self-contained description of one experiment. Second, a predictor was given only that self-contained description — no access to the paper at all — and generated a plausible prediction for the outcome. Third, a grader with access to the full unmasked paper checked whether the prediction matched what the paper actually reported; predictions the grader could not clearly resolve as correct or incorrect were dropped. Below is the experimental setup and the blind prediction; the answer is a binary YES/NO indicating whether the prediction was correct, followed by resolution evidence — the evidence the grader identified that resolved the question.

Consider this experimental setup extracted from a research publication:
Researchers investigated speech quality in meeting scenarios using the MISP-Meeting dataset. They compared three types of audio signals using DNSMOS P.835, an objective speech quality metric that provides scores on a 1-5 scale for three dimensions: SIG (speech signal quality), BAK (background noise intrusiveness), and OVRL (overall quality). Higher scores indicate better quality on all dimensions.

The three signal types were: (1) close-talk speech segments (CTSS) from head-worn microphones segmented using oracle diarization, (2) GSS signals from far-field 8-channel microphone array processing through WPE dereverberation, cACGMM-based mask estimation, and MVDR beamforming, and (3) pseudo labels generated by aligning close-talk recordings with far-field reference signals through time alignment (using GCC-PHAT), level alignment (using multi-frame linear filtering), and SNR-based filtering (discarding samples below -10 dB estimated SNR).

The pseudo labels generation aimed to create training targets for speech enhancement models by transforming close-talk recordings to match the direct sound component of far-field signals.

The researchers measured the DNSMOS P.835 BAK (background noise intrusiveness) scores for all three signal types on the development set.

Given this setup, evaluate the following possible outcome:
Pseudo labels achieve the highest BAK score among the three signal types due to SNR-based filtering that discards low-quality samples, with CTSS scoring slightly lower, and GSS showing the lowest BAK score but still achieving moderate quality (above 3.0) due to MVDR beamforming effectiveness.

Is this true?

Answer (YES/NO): NO